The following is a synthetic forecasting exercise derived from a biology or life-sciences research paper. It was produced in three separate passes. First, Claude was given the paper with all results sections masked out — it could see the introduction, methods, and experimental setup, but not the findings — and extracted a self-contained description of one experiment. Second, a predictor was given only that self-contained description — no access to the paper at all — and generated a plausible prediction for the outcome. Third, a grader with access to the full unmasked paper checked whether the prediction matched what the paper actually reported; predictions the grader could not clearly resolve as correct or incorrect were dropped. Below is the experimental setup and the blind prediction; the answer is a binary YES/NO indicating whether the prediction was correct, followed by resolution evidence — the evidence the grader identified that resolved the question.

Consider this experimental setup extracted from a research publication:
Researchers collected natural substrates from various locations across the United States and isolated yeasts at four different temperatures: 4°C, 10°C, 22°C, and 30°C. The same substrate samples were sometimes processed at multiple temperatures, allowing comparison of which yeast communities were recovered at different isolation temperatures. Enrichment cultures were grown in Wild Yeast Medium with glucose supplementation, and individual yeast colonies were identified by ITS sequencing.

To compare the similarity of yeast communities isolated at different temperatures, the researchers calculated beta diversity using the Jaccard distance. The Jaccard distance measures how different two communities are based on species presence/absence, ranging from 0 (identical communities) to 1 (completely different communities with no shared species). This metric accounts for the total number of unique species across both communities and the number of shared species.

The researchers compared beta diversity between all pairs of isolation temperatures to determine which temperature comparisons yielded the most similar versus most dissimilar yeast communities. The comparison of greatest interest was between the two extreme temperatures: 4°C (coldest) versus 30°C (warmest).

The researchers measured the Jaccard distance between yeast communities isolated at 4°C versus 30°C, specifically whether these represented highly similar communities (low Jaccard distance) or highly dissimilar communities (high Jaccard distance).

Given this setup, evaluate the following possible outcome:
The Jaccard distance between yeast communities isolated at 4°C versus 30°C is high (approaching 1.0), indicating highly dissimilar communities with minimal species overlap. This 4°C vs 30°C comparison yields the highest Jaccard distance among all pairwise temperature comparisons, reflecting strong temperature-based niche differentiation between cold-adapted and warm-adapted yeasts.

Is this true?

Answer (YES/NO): YES